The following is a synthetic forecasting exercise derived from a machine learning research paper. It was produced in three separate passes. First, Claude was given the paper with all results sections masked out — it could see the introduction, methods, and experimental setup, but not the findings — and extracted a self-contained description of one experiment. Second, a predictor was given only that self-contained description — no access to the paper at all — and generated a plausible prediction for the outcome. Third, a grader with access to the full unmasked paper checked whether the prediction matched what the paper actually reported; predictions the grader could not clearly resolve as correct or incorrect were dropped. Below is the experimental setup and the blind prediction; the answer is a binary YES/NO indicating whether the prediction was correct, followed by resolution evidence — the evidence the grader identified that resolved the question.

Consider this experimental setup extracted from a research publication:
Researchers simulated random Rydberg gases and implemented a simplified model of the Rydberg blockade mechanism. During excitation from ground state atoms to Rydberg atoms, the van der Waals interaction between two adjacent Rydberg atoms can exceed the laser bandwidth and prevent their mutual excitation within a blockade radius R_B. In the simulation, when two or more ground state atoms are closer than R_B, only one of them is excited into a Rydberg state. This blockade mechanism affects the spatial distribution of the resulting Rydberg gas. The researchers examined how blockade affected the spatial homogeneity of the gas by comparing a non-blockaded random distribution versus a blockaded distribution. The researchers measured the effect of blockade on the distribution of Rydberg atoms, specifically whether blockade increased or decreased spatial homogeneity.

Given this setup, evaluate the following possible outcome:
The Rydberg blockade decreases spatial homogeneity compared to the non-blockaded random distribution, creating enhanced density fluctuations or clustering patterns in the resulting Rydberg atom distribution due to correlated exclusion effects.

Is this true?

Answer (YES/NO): NO